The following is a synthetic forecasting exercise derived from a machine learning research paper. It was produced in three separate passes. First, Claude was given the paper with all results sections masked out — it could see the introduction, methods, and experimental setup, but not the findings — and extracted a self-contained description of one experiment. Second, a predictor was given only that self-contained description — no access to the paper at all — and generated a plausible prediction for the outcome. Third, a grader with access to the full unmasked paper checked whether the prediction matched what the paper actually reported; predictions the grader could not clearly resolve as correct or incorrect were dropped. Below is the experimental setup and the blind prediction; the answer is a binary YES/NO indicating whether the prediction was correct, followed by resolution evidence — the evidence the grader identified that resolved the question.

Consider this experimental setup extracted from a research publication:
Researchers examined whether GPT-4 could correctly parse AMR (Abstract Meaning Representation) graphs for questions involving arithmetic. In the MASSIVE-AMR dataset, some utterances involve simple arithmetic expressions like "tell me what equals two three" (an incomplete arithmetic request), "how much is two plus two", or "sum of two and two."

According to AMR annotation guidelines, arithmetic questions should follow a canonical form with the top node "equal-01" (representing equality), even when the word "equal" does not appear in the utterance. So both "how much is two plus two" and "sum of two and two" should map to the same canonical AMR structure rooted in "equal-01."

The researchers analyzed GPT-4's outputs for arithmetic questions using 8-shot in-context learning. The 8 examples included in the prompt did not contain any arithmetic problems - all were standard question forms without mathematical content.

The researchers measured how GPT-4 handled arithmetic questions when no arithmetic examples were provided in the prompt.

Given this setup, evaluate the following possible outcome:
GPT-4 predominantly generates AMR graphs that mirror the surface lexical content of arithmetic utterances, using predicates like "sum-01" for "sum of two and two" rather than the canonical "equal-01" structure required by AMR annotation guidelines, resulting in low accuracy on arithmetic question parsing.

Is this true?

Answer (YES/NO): NO